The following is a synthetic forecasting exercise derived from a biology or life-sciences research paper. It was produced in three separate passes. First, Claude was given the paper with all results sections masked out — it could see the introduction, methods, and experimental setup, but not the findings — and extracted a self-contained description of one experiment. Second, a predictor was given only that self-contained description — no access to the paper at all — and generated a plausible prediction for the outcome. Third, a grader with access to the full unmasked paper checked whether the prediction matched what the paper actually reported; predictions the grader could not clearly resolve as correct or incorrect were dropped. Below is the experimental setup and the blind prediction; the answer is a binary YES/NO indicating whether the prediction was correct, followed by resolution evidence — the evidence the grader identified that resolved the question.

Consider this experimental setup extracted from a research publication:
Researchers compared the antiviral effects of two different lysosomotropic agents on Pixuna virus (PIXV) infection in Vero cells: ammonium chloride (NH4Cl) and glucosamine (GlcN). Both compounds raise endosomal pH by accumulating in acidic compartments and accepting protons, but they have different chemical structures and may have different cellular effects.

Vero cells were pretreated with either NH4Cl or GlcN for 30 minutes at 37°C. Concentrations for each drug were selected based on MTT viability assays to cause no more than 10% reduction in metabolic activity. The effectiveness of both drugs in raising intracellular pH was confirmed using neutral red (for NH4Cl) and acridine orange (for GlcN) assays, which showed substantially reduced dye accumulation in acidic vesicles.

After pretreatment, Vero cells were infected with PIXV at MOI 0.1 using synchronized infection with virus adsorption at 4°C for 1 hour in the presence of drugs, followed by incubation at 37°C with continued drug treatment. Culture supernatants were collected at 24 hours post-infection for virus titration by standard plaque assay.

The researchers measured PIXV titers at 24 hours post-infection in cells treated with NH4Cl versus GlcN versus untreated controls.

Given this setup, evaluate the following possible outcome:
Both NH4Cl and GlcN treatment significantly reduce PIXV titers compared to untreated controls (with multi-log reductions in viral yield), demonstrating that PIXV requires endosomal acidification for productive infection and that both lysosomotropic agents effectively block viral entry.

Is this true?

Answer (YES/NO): YES